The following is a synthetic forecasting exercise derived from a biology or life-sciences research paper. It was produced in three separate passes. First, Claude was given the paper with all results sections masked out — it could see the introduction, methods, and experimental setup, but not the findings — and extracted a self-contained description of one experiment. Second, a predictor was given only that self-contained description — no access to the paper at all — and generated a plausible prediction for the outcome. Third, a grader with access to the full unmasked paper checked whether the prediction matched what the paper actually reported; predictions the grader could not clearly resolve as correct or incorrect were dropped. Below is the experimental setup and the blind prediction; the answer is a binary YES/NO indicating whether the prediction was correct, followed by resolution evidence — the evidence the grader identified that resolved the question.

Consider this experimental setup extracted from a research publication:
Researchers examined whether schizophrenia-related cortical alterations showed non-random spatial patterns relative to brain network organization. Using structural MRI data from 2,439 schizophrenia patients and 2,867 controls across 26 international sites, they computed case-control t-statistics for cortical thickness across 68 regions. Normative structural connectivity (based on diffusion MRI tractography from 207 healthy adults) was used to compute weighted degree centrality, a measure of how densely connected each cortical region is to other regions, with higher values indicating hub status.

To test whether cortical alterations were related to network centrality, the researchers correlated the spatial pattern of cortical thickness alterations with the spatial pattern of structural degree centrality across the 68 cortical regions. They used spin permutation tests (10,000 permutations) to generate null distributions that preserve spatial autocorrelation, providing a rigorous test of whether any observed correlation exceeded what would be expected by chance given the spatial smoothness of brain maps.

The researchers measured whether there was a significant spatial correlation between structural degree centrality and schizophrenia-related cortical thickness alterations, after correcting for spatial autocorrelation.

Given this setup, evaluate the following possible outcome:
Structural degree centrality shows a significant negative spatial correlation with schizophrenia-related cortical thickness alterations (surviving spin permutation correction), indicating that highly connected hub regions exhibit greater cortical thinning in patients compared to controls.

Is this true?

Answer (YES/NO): NO